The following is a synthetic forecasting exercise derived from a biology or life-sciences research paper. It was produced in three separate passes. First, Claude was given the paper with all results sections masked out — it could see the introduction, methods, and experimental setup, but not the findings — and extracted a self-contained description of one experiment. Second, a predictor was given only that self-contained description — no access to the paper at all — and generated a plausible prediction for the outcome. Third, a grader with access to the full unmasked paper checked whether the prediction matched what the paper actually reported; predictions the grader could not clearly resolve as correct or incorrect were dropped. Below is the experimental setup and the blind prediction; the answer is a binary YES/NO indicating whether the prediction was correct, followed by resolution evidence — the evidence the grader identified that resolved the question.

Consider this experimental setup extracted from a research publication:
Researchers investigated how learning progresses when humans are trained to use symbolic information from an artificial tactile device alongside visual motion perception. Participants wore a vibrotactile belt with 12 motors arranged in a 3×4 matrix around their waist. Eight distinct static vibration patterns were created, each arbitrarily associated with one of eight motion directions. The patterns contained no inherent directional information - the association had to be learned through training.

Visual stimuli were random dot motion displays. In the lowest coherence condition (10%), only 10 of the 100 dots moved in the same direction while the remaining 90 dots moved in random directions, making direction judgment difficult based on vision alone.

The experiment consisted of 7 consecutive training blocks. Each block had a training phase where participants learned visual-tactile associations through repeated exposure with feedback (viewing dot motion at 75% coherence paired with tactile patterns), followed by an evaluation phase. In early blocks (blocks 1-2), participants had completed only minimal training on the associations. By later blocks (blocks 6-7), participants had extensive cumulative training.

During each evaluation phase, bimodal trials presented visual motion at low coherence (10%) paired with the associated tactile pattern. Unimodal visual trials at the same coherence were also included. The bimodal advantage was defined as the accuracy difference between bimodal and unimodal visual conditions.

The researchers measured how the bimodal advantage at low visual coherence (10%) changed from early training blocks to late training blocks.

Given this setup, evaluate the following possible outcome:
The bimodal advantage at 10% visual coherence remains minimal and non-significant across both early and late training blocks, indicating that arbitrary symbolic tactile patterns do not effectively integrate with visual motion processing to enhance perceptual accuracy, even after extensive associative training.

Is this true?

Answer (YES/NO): NO